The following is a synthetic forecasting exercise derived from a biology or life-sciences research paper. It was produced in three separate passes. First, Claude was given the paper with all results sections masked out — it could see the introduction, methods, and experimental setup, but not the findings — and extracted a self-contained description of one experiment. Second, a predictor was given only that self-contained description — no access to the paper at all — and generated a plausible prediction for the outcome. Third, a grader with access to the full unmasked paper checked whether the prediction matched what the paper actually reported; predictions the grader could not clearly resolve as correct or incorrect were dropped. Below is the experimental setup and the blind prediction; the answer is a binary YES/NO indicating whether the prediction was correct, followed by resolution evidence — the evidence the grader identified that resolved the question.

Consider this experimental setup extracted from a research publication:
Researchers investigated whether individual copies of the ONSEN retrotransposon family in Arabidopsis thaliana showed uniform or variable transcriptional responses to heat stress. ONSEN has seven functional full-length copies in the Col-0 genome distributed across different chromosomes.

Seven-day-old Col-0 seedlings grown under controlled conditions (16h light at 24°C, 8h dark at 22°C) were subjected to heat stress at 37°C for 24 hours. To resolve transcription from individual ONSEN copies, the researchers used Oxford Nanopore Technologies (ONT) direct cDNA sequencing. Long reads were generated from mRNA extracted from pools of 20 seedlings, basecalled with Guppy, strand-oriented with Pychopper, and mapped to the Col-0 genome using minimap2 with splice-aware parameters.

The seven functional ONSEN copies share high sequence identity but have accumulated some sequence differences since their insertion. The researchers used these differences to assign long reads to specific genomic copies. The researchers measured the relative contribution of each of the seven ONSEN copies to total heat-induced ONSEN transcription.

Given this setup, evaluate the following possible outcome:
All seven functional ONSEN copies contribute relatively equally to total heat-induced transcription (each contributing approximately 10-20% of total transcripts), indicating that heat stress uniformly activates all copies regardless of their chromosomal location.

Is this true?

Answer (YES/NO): NO